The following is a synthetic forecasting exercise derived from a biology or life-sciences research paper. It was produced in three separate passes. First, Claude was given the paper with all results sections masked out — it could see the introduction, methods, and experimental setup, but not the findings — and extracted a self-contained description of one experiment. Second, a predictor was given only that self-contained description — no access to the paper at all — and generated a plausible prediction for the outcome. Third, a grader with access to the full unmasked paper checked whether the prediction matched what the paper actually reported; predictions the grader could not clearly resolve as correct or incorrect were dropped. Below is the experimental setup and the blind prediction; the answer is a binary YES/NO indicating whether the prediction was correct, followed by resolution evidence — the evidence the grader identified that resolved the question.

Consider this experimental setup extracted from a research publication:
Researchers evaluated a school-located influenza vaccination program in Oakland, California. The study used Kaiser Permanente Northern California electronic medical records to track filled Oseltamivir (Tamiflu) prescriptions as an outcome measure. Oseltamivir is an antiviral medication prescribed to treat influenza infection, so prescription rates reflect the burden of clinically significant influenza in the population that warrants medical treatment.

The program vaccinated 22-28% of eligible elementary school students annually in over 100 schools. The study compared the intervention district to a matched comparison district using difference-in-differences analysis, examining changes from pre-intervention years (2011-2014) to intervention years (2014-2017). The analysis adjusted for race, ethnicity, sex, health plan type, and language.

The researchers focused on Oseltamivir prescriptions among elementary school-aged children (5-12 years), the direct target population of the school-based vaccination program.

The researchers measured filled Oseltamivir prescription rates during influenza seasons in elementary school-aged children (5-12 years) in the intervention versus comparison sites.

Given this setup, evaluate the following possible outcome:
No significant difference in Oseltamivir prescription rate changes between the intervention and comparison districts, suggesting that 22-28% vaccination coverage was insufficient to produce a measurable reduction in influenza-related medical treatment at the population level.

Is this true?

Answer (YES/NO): NO